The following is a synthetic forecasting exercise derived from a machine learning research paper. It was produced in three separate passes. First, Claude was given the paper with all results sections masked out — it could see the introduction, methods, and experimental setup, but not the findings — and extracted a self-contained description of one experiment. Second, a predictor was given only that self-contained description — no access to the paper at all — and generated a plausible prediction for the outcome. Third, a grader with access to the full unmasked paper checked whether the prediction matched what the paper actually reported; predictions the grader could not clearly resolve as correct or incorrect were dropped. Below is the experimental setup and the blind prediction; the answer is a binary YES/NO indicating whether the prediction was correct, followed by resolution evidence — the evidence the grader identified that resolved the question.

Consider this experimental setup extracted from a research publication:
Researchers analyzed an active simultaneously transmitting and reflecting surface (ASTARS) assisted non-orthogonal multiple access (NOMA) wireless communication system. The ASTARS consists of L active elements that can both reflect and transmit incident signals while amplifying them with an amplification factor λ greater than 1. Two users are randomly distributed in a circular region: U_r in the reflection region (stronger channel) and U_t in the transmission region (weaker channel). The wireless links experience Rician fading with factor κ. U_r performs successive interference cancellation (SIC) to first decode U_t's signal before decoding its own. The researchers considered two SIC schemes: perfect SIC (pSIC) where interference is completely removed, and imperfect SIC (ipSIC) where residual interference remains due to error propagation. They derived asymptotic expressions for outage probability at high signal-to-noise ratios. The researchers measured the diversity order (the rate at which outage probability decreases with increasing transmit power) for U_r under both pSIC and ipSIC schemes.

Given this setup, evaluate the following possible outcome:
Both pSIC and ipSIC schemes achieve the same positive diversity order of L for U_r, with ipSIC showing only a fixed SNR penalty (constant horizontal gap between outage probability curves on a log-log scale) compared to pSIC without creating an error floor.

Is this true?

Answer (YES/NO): NO